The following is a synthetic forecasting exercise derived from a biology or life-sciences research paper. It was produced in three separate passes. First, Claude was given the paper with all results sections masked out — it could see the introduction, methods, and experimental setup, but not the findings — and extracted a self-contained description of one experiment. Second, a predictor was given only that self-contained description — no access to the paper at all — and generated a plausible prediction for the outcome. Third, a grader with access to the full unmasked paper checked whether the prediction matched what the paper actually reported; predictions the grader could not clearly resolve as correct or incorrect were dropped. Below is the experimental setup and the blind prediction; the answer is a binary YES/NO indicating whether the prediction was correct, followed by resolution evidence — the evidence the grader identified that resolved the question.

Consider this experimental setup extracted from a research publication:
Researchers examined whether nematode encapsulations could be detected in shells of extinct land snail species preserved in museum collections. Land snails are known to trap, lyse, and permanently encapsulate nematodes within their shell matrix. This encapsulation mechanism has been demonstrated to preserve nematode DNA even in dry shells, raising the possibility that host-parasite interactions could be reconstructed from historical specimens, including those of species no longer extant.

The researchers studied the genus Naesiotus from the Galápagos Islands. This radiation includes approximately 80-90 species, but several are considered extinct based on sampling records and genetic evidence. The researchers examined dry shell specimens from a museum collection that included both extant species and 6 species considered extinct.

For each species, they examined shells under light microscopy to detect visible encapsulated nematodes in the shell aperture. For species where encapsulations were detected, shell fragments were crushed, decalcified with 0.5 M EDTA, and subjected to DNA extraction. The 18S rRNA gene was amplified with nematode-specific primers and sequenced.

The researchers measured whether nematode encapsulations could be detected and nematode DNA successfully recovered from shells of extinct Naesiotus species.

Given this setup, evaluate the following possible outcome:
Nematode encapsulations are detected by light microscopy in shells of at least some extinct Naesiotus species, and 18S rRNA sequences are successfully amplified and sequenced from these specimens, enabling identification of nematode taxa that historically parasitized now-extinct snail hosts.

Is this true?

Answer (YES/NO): YES